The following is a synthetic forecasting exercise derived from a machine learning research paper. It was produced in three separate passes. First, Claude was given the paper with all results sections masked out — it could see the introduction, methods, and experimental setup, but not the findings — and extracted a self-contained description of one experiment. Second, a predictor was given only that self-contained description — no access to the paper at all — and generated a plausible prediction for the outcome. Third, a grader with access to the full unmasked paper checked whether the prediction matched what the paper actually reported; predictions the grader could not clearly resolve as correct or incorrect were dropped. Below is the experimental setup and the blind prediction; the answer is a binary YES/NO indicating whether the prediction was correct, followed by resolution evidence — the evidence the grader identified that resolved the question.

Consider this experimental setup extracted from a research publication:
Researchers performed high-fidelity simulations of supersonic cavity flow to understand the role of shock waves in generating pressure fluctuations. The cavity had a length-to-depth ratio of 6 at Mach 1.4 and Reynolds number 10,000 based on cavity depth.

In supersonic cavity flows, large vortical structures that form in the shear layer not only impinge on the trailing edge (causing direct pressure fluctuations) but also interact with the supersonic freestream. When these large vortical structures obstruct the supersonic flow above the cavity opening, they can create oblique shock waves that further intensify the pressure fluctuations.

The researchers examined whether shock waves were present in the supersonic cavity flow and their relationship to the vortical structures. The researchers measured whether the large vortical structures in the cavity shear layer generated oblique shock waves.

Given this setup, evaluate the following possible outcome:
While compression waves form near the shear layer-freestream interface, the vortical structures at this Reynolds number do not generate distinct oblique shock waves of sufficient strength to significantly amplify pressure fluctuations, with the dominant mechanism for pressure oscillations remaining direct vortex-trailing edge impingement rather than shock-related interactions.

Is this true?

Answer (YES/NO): NO